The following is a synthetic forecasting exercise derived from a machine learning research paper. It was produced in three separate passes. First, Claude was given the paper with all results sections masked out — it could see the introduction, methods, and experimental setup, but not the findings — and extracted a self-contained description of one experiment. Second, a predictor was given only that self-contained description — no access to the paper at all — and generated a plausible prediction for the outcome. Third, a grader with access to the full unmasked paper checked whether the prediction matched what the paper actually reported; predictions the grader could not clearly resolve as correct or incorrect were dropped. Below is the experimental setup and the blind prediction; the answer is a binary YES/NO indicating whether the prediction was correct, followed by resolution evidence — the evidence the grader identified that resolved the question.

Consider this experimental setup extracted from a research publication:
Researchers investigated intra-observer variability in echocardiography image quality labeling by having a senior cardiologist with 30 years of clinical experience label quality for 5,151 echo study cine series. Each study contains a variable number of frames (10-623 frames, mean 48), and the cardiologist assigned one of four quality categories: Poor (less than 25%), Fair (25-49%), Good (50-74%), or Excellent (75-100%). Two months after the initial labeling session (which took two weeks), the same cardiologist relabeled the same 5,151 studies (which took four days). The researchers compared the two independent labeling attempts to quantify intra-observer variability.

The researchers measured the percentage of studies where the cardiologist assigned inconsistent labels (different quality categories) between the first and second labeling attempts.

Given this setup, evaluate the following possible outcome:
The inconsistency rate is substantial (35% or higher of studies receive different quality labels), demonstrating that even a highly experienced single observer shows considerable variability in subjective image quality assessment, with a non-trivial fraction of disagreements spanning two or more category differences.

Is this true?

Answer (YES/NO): NO